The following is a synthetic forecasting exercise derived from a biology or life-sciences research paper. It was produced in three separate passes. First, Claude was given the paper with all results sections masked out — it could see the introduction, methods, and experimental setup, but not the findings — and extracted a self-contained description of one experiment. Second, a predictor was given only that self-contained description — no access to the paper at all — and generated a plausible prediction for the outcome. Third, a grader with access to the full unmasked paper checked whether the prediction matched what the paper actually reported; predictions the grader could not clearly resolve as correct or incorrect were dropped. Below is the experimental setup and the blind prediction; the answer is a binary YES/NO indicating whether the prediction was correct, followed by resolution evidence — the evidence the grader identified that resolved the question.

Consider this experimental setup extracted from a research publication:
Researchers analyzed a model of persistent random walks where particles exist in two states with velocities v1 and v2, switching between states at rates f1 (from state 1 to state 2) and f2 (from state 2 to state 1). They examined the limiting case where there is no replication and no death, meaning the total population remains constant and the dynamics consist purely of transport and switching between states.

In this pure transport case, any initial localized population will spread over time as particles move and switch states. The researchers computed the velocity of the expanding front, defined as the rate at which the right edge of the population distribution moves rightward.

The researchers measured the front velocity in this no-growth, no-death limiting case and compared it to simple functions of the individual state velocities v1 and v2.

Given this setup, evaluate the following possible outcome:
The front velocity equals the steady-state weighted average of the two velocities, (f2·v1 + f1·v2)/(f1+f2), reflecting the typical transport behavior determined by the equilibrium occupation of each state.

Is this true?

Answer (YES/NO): YES